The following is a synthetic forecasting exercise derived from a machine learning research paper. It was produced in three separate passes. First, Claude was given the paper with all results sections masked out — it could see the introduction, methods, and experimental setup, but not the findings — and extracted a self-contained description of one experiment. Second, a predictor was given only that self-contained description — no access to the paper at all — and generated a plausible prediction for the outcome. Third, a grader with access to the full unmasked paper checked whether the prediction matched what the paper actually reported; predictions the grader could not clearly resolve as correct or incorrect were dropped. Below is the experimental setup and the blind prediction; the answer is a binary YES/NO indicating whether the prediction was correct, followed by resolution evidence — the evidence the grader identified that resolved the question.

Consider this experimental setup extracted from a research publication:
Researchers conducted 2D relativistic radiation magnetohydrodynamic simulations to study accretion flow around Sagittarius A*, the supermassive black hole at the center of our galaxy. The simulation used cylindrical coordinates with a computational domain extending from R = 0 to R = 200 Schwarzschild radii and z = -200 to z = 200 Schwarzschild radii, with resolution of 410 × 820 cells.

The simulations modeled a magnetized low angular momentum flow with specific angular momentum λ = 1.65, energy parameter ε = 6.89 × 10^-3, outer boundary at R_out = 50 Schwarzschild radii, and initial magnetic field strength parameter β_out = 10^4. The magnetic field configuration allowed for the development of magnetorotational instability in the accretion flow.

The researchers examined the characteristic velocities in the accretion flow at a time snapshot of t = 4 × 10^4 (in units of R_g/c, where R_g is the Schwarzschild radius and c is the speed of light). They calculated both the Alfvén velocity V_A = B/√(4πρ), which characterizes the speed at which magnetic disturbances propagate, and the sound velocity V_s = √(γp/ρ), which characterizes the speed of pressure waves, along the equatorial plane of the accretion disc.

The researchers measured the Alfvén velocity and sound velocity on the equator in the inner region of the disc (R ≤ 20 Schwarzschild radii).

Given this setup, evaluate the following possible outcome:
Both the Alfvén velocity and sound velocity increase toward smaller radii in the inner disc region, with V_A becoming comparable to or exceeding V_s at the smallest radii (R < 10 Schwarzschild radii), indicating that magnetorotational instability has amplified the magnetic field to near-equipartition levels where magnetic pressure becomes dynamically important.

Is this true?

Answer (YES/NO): NO